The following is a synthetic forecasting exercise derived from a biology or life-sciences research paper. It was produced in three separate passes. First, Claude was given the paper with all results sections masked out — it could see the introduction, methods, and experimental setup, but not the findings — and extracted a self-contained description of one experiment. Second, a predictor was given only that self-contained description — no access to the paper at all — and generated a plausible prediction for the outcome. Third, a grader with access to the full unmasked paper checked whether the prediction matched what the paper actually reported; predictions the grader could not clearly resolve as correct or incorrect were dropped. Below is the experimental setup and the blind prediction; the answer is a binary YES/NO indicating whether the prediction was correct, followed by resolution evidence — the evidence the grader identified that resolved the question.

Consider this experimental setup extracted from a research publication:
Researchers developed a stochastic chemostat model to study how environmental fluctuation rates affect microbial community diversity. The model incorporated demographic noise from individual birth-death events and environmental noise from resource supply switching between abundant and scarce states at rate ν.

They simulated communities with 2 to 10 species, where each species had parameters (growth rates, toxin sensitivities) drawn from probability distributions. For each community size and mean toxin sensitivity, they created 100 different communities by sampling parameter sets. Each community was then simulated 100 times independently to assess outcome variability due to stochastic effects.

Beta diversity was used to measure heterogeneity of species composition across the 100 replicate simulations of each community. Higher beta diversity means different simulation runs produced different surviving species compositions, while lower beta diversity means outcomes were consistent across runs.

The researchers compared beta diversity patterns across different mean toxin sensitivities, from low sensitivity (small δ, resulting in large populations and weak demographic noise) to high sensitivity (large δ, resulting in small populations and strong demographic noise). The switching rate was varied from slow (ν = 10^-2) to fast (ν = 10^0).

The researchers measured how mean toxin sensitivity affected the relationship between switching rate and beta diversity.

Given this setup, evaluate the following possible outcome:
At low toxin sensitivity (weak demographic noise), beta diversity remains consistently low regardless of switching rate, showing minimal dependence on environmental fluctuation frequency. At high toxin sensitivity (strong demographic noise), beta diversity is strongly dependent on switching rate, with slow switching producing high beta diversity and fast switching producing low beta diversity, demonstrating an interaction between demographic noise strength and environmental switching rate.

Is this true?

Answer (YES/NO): NO